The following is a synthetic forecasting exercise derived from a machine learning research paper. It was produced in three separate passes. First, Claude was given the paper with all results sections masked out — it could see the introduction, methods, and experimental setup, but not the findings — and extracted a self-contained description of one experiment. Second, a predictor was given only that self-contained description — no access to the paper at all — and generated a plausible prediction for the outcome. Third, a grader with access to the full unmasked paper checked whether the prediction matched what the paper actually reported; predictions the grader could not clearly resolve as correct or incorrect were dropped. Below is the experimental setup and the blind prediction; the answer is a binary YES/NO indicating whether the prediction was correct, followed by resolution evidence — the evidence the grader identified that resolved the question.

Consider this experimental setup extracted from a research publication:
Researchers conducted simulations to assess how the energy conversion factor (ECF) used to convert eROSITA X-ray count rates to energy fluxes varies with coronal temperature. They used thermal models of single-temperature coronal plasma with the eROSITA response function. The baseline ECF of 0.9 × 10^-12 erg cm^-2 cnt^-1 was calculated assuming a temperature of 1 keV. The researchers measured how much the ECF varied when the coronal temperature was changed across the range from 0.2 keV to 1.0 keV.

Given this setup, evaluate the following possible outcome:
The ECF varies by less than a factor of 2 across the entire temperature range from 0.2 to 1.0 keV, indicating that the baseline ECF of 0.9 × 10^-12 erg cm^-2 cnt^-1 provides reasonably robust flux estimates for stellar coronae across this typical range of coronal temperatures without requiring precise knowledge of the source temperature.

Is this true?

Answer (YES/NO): YES